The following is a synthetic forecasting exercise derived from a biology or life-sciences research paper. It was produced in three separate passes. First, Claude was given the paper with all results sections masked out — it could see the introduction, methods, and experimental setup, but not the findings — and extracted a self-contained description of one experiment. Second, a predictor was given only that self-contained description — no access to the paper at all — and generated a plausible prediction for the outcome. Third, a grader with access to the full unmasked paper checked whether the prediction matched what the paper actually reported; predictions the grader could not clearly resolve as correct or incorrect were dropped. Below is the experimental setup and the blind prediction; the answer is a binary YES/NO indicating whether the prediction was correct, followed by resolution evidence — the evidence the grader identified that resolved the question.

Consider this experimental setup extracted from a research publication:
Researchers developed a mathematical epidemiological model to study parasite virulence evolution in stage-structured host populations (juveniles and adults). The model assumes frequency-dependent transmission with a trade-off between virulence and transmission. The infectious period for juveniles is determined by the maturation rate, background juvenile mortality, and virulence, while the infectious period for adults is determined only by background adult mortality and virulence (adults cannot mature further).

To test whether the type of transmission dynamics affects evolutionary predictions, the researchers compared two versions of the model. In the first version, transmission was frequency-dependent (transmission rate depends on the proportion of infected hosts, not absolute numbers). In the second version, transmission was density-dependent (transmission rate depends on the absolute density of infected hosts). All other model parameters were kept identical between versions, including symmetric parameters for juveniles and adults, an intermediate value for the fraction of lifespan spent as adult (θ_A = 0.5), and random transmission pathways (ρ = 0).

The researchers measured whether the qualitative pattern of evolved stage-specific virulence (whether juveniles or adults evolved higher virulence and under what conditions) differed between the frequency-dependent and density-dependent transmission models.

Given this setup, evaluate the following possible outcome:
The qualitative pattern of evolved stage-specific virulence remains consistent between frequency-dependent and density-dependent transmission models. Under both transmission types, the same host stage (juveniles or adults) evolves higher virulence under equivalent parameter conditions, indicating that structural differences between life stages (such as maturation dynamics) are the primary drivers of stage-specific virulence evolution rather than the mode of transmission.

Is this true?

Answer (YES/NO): YES